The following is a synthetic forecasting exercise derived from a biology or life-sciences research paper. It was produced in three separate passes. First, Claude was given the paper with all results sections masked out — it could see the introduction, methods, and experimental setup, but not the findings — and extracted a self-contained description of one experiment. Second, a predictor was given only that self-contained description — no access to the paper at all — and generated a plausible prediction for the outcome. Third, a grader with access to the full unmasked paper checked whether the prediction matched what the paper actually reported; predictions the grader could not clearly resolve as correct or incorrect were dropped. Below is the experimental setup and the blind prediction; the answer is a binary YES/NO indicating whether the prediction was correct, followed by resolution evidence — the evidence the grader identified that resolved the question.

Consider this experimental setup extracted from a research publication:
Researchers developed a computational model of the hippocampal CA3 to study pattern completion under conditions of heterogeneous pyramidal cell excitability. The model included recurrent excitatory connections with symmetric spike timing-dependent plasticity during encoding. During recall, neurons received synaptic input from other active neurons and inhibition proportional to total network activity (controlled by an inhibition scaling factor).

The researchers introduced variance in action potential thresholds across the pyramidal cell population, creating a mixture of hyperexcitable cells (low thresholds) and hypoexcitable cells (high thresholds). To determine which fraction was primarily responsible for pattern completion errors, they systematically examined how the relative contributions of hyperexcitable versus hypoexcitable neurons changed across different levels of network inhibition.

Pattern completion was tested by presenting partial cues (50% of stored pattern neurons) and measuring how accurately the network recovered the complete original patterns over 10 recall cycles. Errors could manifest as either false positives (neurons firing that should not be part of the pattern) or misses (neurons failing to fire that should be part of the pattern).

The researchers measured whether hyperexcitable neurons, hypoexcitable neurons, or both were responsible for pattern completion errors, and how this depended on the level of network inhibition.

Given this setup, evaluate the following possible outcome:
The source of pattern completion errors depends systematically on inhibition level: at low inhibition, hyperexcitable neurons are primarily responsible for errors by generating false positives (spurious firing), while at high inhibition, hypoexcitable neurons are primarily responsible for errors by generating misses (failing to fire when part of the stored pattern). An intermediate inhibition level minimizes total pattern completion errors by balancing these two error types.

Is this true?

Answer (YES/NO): NO